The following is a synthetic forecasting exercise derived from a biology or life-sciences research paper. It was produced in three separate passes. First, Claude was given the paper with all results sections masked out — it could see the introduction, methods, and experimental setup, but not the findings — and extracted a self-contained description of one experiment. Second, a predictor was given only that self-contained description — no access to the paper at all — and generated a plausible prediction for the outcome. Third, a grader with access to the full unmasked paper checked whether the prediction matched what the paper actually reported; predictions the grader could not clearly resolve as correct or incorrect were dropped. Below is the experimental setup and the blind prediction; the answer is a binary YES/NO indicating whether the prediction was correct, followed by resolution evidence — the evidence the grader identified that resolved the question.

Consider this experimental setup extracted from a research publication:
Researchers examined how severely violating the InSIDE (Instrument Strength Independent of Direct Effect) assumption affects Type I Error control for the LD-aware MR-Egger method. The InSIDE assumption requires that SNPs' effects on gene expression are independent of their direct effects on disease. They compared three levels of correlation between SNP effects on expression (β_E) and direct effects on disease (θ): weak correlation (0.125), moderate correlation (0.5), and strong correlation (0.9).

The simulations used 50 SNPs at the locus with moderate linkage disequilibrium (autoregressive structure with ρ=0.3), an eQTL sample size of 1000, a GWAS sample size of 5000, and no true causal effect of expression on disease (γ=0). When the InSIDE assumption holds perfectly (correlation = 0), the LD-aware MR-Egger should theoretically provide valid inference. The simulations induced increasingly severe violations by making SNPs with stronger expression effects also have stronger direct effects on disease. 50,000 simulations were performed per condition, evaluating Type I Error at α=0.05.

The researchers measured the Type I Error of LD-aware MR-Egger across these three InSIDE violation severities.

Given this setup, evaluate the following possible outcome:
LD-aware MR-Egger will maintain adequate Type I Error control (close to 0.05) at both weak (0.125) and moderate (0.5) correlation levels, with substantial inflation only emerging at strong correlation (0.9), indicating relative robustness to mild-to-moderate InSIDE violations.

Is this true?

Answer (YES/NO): NO